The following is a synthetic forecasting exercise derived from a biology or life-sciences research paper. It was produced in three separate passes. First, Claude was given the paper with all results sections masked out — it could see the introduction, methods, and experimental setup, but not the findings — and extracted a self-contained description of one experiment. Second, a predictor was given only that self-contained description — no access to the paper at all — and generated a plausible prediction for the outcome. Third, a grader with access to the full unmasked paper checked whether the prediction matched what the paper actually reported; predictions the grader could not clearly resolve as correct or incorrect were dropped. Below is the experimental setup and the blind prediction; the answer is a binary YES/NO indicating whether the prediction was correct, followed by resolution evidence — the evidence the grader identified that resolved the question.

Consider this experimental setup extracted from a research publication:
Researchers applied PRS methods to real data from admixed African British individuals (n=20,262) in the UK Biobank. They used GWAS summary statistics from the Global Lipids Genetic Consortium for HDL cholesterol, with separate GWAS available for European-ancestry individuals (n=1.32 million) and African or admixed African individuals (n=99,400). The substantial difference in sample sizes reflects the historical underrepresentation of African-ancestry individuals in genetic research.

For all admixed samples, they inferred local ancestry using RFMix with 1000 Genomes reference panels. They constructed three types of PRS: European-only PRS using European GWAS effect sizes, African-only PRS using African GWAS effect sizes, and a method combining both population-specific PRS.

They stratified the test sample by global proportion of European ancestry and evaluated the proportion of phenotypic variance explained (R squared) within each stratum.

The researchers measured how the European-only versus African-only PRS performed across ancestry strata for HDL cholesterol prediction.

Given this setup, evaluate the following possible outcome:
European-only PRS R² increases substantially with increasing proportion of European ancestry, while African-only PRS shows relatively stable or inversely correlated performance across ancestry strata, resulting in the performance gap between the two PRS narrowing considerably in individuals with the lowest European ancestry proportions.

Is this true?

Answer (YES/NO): YES